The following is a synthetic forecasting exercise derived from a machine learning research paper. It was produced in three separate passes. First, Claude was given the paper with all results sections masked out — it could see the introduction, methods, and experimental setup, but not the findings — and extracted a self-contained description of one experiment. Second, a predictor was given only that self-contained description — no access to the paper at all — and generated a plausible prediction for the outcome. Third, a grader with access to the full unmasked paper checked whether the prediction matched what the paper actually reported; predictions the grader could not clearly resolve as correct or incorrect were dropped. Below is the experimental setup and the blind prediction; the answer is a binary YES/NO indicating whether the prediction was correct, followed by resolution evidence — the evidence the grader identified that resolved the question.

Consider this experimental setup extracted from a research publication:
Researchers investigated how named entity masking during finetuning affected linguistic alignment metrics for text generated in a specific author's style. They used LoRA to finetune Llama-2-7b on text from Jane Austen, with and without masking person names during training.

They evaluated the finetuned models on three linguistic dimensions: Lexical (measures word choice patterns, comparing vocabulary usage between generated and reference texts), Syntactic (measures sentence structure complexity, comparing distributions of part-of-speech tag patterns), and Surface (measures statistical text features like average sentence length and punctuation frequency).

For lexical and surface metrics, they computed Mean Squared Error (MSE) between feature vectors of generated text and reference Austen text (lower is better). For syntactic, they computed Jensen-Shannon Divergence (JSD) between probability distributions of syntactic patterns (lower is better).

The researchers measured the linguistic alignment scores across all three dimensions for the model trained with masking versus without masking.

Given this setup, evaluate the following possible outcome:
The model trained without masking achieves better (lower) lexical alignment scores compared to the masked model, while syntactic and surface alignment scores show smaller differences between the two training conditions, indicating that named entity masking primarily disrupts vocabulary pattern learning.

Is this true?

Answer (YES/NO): NO